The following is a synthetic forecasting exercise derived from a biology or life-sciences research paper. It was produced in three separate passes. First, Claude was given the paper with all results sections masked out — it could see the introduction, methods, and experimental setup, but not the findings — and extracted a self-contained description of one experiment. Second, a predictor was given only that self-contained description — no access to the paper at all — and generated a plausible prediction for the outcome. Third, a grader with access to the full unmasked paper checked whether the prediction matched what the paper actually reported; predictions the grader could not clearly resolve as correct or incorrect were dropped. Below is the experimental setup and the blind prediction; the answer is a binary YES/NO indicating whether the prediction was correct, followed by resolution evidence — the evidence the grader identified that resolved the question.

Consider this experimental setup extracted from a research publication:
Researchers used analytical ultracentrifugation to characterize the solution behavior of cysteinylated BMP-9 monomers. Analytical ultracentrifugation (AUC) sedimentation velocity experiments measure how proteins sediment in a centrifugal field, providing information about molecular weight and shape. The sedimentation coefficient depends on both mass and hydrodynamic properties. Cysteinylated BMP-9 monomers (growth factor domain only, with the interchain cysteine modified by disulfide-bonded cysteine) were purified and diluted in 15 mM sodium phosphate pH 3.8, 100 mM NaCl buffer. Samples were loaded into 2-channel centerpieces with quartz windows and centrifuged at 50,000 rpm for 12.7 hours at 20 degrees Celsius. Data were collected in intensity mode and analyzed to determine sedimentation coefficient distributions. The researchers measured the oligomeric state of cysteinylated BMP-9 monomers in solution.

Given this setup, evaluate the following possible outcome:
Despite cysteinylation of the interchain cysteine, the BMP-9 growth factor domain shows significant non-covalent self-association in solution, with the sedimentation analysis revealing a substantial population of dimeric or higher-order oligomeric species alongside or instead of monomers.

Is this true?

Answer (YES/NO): NO